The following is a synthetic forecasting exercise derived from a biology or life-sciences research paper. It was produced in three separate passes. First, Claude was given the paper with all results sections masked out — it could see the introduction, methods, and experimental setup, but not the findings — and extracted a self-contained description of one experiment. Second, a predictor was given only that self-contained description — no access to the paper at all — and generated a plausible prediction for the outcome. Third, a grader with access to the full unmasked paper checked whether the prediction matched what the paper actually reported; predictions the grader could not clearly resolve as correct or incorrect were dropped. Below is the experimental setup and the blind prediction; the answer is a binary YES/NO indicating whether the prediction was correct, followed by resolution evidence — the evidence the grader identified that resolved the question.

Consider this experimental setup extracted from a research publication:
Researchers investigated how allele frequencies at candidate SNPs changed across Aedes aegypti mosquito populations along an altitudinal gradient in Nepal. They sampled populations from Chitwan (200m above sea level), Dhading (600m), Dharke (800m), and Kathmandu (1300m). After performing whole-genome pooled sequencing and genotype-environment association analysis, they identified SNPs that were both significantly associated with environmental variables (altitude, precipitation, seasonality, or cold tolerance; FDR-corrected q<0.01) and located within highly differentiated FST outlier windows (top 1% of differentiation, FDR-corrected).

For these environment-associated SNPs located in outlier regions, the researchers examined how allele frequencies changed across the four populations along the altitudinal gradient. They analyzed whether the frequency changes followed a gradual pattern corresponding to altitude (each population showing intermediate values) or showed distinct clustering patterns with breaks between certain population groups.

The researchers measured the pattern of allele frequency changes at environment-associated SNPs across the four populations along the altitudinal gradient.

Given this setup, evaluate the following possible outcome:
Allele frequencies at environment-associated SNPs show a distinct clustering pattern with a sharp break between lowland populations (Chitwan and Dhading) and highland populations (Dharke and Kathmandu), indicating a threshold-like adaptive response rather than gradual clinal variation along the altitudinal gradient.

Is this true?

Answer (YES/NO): NO